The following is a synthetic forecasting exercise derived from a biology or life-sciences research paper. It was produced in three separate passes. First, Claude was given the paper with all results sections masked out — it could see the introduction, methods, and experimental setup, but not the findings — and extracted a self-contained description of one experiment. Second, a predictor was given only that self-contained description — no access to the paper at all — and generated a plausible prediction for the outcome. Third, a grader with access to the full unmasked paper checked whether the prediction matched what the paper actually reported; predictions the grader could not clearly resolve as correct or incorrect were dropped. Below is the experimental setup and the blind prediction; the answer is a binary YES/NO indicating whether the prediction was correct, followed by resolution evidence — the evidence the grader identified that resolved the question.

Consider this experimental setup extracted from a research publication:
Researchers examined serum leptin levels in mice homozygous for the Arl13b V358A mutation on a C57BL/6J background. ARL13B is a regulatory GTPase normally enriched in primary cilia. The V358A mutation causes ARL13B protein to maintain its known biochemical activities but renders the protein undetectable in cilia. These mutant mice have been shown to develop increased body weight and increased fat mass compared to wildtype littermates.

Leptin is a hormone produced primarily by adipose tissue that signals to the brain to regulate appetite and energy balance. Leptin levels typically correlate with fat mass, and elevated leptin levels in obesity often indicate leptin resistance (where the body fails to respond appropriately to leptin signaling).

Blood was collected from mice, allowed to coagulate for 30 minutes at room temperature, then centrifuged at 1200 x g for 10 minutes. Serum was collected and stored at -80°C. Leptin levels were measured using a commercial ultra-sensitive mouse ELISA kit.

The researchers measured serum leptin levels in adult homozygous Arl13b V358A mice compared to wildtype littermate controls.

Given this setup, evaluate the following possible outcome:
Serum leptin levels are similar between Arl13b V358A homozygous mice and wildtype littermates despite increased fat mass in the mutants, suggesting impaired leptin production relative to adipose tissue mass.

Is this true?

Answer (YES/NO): NO